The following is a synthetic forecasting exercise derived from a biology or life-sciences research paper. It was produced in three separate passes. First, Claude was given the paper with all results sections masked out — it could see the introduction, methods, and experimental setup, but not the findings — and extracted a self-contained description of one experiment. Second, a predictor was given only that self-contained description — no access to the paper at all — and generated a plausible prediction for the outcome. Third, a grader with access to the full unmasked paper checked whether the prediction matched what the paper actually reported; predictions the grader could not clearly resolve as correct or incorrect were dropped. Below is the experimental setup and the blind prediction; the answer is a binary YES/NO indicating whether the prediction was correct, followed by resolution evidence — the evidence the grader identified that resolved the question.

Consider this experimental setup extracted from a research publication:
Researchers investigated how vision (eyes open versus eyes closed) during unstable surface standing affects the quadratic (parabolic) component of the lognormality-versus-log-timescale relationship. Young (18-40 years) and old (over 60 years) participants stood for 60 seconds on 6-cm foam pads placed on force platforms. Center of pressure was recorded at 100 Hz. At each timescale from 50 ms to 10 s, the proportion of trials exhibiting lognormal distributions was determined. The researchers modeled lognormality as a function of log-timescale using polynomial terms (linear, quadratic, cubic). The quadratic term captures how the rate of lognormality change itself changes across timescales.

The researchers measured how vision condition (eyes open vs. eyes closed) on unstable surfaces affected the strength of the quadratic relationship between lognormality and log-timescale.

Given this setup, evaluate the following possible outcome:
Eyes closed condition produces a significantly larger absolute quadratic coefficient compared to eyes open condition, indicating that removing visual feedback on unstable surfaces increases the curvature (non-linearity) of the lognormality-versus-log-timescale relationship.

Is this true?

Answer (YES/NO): YES